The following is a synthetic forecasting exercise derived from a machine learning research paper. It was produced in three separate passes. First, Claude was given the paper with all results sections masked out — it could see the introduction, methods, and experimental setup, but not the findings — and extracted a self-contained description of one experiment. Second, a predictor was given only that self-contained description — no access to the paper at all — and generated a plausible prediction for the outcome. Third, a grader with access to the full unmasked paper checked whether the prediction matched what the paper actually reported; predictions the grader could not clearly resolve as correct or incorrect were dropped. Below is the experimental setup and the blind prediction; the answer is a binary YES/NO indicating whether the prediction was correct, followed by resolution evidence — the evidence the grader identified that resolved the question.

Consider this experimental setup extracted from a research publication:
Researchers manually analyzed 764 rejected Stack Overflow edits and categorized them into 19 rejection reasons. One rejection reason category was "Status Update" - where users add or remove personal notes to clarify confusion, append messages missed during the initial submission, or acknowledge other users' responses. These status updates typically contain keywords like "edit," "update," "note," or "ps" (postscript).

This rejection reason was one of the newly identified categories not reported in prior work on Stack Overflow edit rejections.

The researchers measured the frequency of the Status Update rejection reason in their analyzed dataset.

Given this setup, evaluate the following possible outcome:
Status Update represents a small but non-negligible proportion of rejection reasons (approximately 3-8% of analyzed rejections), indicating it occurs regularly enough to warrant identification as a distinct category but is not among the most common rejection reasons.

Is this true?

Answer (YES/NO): NO